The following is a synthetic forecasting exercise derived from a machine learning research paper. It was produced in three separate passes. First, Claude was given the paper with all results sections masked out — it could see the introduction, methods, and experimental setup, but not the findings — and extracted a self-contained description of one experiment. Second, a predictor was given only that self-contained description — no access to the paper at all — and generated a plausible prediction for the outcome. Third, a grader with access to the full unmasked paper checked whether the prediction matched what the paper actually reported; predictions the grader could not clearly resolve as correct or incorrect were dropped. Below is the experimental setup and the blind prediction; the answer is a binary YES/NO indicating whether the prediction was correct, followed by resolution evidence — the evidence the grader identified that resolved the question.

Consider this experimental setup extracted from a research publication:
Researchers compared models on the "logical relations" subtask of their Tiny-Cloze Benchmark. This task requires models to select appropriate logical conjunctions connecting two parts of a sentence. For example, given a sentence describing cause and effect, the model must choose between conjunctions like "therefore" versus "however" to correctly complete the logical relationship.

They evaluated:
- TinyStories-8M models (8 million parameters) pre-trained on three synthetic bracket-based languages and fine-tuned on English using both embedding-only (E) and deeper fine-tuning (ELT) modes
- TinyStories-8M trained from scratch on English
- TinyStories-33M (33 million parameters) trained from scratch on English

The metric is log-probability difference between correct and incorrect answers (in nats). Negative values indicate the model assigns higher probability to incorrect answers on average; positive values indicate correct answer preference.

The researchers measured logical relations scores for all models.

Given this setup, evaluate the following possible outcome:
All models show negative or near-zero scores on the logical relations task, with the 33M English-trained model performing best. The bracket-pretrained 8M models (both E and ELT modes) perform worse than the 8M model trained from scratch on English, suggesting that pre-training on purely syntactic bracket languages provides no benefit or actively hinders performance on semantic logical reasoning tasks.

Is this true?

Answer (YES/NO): YES